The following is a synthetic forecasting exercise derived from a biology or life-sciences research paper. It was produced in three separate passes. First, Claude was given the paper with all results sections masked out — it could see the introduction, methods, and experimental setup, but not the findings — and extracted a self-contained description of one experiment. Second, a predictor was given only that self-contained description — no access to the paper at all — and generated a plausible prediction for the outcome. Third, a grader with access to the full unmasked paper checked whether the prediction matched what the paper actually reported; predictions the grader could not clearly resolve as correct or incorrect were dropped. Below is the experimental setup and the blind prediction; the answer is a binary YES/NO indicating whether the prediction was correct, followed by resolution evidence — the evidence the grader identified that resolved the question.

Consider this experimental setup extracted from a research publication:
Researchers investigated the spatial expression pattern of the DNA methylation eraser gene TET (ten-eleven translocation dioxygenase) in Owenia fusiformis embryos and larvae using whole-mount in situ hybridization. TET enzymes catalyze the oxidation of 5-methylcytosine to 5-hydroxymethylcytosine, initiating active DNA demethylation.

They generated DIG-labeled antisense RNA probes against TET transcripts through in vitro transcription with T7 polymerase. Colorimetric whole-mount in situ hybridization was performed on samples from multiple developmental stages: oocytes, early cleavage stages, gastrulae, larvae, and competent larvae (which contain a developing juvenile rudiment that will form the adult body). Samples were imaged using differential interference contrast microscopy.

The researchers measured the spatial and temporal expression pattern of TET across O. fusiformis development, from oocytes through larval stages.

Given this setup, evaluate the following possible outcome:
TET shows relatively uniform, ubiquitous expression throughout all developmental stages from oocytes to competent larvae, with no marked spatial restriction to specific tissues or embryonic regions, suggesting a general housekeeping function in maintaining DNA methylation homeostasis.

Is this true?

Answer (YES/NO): NO